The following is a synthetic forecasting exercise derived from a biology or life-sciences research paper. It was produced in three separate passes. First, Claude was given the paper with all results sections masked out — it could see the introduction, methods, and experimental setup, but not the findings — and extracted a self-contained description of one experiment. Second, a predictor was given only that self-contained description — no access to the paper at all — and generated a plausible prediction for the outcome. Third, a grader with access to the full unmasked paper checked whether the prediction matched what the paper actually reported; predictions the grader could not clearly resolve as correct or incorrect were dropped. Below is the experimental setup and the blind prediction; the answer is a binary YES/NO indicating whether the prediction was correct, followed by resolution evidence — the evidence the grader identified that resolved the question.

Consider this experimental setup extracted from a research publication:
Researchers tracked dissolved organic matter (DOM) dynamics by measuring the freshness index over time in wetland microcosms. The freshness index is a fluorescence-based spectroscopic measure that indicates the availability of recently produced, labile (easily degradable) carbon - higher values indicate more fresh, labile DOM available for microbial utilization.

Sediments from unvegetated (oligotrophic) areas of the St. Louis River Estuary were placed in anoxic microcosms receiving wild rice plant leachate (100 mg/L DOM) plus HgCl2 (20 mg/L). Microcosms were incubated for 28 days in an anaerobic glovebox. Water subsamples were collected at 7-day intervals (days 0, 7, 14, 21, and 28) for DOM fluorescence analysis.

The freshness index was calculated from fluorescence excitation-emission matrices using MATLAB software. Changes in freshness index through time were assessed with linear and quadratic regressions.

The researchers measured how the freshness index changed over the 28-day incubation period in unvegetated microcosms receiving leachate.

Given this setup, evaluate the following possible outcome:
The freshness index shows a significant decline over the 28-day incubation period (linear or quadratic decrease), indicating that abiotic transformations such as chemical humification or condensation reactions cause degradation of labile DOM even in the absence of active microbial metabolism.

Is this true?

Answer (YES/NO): NO